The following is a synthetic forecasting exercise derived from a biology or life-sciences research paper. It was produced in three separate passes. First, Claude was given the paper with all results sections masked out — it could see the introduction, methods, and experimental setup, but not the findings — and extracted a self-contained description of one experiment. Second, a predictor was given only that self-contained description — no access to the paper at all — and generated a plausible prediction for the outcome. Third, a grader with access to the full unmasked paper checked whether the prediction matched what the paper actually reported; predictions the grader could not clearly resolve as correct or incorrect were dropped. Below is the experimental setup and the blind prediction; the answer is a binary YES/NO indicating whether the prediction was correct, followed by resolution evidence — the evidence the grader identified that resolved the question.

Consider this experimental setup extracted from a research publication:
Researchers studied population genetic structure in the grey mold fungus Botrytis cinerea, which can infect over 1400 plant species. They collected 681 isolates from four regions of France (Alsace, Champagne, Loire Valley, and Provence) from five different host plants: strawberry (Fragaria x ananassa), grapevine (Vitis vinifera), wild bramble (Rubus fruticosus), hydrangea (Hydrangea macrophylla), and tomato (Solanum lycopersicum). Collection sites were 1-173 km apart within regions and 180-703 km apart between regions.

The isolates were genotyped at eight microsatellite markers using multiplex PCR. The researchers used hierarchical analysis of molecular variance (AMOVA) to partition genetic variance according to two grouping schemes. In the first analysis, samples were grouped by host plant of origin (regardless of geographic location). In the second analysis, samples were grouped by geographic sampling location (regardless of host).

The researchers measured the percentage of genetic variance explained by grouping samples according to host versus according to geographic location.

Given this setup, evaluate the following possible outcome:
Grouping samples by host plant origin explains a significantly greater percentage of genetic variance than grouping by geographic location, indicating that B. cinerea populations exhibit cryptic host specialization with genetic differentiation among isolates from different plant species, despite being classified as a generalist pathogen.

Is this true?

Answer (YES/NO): YES